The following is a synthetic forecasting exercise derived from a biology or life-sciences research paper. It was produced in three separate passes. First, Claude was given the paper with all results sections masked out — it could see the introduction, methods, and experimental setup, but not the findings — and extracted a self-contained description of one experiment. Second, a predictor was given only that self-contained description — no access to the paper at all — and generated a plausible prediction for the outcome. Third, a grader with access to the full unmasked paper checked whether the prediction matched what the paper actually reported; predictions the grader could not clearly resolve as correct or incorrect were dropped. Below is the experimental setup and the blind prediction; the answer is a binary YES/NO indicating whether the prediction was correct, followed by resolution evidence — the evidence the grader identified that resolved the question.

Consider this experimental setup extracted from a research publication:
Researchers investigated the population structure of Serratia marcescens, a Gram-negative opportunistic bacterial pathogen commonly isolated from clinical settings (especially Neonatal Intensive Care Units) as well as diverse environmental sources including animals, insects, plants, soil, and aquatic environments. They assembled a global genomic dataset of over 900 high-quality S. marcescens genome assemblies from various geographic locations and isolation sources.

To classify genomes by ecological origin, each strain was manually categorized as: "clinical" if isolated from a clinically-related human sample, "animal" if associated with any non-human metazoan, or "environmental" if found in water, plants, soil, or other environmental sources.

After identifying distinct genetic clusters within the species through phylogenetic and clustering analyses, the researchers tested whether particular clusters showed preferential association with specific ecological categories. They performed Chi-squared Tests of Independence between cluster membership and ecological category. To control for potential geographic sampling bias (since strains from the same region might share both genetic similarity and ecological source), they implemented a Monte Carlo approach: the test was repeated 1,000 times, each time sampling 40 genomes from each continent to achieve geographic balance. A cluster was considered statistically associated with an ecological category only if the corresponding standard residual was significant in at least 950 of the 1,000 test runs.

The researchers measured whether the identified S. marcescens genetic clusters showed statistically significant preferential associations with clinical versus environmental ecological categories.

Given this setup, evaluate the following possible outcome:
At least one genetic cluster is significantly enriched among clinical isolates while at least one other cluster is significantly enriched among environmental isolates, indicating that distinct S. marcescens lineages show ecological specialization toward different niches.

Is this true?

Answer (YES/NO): NO